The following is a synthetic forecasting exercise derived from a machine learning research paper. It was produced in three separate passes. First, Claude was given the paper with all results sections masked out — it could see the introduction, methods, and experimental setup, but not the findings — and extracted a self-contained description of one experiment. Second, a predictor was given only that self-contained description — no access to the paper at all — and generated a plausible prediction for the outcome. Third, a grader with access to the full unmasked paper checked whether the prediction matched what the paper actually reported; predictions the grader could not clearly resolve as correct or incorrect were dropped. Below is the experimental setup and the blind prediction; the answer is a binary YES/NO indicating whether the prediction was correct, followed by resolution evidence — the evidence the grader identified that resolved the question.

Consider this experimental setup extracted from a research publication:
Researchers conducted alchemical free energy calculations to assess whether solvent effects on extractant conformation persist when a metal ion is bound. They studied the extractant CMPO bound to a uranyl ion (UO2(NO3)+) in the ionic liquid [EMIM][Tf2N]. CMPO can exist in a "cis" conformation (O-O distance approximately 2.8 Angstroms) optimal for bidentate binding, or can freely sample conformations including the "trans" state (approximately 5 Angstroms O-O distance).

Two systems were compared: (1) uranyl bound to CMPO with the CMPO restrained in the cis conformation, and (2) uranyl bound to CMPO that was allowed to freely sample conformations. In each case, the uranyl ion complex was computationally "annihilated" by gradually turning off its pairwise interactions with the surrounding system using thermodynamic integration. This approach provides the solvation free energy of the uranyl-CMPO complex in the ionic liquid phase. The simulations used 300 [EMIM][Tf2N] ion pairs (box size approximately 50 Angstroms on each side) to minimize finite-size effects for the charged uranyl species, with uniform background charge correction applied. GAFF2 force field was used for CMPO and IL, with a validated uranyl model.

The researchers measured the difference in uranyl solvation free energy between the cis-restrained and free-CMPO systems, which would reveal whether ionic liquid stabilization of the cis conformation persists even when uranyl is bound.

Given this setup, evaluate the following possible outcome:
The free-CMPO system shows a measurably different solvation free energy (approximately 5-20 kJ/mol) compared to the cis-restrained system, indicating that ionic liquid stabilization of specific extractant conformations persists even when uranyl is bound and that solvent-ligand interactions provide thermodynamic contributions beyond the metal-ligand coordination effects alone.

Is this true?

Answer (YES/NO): YES